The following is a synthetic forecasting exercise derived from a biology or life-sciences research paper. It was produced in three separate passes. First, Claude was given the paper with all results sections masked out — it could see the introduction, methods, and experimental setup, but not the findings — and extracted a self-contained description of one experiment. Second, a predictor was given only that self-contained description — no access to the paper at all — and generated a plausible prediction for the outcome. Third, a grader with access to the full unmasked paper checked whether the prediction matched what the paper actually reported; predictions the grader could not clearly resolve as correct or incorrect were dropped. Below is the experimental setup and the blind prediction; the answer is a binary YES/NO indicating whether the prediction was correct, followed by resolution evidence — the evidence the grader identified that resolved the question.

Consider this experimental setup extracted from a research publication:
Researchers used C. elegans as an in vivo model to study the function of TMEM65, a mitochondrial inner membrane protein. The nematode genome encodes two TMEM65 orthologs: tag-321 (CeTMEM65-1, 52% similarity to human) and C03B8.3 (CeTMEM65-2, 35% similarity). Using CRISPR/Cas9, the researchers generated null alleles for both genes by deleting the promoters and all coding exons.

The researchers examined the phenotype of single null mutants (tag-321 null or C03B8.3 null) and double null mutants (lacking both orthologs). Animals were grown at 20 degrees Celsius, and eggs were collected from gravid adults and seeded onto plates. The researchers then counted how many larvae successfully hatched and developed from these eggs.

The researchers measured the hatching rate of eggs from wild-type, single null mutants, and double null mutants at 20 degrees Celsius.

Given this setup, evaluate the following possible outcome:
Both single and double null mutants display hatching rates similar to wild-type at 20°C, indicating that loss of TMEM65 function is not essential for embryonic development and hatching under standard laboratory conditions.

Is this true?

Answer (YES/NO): NO